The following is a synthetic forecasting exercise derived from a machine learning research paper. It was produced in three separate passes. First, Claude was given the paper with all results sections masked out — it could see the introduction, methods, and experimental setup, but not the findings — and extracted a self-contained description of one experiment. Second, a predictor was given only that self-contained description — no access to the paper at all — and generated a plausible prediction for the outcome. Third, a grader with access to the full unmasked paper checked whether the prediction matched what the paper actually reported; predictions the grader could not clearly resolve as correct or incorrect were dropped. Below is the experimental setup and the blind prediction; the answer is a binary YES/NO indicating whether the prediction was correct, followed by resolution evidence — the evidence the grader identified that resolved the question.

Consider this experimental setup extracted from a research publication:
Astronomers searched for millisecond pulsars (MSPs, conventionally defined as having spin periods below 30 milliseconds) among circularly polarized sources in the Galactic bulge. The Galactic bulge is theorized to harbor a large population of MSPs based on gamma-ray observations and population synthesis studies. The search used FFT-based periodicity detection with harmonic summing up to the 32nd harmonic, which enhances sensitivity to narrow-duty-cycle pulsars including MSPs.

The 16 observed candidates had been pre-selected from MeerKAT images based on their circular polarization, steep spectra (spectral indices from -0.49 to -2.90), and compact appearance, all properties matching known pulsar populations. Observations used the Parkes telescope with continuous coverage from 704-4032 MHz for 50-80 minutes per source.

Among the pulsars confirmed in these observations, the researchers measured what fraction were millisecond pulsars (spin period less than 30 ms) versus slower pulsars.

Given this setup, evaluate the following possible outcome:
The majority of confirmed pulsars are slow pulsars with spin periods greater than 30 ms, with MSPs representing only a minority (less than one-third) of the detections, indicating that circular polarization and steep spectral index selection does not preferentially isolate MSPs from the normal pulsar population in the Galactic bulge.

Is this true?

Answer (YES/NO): NO